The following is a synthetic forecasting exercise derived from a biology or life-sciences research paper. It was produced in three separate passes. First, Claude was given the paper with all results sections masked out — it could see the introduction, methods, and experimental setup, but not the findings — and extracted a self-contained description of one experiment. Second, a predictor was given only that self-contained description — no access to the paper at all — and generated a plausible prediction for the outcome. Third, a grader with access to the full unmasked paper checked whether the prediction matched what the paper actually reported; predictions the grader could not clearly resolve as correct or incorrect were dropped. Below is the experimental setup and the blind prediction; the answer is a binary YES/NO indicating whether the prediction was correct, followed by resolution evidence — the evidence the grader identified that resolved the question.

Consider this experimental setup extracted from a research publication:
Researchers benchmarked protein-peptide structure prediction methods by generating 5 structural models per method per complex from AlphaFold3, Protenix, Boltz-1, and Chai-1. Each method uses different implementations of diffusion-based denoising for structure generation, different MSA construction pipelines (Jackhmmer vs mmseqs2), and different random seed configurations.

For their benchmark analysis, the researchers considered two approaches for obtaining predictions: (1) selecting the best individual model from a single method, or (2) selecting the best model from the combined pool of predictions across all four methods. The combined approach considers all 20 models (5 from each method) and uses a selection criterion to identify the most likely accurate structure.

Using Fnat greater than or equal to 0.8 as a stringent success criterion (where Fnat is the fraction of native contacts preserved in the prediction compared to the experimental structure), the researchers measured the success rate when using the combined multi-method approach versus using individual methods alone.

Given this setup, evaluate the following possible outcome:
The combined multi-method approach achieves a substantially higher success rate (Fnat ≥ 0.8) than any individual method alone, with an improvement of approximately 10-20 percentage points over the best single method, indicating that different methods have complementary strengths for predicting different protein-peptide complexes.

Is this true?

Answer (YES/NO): NO